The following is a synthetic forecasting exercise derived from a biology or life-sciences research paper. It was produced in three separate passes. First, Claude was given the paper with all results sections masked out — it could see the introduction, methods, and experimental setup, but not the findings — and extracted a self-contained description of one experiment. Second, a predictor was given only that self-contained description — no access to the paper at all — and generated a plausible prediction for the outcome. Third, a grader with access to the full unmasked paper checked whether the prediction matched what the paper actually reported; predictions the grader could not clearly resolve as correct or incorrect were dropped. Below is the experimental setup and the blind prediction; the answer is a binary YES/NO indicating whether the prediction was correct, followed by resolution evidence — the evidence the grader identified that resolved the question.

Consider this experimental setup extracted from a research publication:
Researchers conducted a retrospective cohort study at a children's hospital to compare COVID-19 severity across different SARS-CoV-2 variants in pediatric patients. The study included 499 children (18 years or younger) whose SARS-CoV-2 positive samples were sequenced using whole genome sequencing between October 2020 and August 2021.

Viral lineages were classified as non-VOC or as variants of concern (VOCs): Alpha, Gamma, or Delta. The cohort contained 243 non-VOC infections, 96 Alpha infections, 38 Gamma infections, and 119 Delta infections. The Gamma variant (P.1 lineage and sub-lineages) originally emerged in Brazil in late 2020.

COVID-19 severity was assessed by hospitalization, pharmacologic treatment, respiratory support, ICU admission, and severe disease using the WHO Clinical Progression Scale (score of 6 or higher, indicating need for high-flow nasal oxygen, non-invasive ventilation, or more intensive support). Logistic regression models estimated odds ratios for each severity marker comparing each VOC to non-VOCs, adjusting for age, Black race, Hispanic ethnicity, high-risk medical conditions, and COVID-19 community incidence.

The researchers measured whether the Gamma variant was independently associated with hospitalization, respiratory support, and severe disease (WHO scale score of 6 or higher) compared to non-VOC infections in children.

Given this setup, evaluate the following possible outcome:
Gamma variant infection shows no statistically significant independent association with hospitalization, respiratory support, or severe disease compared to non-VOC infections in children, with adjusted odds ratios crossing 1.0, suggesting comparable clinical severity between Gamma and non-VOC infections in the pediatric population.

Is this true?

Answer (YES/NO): NO